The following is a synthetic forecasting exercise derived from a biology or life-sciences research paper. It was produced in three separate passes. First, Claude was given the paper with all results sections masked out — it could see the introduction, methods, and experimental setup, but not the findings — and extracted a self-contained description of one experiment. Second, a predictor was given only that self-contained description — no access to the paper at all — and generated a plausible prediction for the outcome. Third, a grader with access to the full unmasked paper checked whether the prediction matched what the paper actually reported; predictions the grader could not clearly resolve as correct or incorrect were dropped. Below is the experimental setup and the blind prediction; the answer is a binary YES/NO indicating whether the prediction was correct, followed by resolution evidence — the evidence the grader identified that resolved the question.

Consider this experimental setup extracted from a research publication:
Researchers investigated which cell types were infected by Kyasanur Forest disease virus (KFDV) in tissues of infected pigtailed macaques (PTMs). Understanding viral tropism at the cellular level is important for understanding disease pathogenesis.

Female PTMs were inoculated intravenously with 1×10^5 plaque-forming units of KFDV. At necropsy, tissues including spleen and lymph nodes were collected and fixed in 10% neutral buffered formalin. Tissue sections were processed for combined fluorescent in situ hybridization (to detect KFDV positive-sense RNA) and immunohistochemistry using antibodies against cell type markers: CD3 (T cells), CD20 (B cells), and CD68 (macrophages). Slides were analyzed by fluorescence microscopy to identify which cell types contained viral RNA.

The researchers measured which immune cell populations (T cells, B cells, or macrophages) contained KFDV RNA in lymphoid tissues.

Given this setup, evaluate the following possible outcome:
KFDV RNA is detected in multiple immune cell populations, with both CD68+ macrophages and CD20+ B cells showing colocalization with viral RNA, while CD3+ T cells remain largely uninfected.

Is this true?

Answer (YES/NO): YES